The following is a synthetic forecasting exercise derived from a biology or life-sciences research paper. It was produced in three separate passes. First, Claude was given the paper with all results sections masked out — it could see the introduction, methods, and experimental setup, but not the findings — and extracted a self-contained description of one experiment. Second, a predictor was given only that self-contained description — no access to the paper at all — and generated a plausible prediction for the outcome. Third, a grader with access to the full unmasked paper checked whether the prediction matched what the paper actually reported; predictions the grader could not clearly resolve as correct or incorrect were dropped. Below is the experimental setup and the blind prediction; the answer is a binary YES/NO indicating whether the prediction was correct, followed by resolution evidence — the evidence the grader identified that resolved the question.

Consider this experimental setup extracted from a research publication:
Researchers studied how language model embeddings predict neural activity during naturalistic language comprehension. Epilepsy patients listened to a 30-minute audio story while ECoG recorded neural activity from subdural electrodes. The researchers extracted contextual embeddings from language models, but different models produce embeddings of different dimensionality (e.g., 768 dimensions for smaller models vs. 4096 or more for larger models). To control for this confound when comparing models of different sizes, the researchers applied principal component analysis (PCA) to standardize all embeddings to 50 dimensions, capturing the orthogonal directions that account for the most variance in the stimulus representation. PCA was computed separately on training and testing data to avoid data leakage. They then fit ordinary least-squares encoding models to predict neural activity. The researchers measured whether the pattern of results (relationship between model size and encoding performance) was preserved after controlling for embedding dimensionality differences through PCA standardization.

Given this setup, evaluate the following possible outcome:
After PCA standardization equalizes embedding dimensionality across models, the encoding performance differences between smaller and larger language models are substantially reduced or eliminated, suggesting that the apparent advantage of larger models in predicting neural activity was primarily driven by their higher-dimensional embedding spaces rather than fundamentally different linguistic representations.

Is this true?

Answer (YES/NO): NO